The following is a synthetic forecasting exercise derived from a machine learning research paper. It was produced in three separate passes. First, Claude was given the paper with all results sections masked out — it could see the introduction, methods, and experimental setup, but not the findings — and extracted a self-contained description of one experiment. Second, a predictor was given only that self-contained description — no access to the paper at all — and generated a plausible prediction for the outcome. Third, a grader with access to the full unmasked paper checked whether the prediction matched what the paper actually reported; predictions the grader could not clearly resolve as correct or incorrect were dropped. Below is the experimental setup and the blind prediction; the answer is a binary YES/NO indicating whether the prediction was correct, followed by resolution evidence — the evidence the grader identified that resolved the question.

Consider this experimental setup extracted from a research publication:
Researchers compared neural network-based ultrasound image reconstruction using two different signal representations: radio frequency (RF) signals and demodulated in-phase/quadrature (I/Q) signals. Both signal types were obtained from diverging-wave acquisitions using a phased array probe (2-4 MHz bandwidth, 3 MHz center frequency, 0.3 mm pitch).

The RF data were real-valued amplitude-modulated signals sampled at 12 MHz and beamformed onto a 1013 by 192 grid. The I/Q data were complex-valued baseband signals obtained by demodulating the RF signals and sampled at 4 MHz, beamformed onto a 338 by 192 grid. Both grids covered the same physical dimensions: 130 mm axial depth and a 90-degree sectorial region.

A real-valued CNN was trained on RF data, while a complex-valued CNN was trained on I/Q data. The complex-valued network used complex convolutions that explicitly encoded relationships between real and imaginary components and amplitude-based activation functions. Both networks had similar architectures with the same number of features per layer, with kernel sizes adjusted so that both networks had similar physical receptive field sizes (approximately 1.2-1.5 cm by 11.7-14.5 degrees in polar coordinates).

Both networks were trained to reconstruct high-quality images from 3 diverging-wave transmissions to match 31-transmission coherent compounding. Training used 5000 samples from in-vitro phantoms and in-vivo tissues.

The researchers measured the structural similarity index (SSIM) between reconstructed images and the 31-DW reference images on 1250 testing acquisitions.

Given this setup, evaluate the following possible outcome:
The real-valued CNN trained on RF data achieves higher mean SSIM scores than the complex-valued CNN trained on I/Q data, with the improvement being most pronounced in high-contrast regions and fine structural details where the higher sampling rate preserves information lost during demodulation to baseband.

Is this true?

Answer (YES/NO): NO